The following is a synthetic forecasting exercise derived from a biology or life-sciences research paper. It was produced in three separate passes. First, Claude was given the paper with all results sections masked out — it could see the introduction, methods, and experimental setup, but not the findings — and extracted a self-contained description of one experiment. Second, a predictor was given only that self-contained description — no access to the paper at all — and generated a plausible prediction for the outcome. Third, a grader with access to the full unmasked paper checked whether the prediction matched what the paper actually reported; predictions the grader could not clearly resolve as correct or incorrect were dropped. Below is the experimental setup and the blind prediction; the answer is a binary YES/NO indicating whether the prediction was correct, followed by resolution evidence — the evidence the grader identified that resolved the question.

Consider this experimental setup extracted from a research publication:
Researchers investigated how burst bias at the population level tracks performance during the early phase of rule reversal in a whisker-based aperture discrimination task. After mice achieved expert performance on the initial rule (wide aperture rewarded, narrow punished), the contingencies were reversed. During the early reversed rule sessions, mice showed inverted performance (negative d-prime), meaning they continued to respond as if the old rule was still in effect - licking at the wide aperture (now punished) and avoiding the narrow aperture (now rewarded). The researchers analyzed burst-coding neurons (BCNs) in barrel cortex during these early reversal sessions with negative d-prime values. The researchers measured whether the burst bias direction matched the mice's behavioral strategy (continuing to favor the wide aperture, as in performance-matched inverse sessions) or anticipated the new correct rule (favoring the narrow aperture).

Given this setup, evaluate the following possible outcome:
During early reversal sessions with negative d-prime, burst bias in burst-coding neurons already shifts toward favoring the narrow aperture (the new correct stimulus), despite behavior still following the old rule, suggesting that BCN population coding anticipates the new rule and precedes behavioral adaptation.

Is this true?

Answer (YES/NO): NO